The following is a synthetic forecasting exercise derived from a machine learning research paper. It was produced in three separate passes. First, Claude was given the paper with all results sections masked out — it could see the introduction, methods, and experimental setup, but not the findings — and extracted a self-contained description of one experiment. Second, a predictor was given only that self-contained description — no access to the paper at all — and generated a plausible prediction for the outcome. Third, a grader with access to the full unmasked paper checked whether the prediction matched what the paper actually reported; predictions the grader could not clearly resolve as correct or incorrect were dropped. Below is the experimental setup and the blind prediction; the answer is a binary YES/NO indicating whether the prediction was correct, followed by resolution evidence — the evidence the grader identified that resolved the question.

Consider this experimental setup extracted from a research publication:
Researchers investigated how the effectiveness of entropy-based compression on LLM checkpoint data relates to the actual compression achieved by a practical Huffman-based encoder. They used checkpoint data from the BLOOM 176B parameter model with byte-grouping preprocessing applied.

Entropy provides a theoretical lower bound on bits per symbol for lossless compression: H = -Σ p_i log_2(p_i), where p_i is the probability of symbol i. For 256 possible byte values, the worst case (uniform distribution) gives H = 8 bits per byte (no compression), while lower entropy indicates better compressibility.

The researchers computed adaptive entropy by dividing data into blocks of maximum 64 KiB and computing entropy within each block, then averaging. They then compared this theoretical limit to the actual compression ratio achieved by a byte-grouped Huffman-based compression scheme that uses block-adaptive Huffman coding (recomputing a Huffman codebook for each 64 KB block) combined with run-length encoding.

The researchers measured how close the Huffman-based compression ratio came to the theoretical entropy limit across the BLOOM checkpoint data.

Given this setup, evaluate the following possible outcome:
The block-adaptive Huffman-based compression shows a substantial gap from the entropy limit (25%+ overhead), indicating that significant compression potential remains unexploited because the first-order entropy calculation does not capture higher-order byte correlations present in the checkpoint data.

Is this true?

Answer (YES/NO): NO